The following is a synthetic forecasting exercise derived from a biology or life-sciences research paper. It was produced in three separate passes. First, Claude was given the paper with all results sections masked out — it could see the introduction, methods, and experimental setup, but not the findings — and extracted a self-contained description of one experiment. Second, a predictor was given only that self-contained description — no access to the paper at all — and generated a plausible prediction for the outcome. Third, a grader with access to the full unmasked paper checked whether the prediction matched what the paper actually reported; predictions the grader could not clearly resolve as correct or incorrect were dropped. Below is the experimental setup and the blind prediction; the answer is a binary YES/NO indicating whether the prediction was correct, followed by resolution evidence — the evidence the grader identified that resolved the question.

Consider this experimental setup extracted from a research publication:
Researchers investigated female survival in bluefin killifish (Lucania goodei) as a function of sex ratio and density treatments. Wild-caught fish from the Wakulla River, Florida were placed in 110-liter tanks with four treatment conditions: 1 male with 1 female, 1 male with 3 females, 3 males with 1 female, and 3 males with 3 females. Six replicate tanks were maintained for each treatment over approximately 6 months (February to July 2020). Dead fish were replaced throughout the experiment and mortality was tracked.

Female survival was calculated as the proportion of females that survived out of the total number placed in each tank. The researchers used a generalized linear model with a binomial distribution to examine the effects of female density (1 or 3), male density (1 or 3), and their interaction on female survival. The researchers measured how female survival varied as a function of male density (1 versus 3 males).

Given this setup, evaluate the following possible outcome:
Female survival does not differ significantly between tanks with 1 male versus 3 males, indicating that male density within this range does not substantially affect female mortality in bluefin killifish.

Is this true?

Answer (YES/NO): NO